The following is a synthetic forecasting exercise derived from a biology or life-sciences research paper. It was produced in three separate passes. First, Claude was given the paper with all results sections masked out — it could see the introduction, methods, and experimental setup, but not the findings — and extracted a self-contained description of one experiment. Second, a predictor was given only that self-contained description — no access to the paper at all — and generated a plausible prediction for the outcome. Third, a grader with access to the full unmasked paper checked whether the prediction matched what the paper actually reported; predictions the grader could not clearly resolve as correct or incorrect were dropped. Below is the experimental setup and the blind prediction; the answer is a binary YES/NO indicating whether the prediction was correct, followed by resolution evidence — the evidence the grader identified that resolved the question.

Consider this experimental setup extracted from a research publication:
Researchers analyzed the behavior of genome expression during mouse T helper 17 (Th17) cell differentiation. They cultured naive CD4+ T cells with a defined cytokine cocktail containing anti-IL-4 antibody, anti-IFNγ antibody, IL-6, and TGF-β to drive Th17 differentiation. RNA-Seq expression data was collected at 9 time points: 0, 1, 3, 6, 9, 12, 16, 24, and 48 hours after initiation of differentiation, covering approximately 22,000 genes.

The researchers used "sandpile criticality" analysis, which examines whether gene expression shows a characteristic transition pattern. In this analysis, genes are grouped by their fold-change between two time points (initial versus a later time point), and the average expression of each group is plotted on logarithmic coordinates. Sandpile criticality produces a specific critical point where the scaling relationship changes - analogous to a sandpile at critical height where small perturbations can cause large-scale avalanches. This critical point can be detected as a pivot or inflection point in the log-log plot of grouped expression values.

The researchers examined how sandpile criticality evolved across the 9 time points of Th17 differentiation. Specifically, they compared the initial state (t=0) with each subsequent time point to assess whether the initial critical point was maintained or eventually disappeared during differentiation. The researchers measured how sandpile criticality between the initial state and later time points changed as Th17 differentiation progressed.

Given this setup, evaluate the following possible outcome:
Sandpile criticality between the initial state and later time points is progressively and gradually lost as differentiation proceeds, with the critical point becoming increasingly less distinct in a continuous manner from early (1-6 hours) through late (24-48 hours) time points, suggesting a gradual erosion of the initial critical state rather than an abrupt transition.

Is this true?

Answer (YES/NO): NO